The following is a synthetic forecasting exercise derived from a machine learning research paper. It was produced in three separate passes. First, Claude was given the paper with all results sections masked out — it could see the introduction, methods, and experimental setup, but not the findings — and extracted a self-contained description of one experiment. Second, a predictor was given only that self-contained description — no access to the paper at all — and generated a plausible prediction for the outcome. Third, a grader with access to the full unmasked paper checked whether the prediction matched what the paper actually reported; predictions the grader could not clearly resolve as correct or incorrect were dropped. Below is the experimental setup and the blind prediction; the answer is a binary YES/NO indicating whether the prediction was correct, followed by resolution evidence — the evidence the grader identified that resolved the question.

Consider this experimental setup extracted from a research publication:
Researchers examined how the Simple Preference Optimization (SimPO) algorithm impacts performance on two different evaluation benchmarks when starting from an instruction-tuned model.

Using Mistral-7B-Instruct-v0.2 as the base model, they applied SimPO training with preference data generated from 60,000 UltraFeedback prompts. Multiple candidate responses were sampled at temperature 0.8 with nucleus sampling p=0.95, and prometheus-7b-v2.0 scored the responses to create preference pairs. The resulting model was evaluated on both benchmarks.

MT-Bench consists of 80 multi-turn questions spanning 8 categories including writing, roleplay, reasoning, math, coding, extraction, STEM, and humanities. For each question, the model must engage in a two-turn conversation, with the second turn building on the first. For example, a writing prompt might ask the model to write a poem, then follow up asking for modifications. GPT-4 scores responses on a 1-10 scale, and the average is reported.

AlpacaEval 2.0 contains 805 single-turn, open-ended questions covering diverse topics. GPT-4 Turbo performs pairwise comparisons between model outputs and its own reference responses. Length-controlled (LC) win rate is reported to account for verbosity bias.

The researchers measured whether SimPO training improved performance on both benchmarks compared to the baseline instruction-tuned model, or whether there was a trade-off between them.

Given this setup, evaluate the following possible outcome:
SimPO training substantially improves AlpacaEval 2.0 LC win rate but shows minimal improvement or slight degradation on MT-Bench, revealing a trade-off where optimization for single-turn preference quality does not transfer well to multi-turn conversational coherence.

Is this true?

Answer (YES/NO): YES